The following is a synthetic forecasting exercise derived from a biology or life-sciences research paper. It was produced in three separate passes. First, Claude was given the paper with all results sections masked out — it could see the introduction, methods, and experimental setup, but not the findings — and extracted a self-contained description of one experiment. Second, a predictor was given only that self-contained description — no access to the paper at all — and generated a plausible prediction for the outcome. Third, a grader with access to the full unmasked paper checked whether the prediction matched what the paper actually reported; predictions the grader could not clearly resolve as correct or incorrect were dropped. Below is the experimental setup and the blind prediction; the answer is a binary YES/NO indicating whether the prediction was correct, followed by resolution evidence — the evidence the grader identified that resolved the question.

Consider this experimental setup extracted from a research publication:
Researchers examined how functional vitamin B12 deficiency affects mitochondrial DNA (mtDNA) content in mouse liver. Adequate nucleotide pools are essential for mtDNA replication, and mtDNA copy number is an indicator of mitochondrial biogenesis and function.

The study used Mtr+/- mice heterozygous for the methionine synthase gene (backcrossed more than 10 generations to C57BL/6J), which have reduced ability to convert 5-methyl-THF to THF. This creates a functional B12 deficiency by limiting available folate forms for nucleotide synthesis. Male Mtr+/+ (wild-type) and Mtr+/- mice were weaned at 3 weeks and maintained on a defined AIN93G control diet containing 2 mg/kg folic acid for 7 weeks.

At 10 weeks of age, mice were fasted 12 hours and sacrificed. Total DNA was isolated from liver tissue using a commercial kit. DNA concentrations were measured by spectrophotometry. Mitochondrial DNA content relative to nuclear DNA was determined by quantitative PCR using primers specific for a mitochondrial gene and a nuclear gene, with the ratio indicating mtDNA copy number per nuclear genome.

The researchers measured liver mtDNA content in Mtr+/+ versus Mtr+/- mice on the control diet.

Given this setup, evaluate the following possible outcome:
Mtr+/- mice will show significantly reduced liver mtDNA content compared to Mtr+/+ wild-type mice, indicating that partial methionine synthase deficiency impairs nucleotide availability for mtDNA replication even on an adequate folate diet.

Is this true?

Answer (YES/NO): YES